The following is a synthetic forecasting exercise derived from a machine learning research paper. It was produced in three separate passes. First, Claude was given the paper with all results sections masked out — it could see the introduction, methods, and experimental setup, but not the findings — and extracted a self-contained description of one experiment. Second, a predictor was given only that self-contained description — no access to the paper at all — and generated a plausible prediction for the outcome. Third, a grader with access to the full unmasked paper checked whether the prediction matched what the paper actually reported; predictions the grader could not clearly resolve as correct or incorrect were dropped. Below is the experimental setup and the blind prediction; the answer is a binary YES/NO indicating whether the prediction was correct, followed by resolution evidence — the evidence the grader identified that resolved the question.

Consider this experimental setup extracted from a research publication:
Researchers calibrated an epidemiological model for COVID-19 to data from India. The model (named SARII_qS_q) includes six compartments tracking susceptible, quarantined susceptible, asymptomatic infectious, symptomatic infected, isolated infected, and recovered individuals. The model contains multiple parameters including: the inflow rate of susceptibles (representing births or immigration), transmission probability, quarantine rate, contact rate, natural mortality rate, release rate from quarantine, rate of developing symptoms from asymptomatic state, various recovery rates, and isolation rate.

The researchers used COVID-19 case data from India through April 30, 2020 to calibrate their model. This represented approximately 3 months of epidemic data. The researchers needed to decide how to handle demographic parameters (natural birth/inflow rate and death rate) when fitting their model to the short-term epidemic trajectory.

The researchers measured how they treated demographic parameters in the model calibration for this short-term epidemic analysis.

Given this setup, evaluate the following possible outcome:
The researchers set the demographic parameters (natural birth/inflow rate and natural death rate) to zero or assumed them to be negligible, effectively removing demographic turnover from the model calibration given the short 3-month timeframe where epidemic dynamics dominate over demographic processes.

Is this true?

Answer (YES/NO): YES